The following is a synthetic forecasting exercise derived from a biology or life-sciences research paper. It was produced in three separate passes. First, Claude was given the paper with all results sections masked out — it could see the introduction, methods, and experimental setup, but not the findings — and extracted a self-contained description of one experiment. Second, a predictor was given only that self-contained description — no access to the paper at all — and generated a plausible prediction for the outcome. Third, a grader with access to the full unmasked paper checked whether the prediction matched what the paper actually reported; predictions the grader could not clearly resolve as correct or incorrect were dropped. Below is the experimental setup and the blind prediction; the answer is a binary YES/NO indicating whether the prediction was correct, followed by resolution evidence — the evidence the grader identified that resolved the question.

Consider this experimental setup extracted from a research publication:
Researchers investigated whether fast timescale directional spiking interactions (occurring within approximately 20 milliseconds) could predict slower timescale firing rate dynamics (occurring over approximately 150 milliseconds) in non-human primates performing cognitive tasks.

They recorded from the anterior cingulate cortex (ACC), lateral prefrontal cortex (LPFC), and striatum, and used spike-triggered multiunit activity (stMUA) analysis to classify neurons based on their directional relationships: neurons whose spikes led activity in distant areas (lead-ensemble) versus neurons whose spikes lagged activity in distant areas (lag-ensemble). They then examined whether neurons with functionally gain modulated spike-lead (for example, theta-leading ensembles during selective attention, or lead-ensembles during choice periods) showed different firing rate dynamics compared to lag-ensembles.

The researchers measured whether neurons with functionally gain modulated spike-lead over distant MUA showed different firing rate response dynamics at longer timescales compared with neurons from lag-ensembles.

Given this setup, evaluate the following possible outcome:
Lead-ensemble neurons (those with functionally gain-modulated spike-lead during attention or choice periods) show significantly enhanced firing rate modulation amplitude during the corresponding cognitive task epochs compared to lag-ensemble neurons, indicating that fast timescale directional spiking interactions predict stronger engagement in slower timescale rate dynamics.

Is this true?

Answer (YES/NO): NO